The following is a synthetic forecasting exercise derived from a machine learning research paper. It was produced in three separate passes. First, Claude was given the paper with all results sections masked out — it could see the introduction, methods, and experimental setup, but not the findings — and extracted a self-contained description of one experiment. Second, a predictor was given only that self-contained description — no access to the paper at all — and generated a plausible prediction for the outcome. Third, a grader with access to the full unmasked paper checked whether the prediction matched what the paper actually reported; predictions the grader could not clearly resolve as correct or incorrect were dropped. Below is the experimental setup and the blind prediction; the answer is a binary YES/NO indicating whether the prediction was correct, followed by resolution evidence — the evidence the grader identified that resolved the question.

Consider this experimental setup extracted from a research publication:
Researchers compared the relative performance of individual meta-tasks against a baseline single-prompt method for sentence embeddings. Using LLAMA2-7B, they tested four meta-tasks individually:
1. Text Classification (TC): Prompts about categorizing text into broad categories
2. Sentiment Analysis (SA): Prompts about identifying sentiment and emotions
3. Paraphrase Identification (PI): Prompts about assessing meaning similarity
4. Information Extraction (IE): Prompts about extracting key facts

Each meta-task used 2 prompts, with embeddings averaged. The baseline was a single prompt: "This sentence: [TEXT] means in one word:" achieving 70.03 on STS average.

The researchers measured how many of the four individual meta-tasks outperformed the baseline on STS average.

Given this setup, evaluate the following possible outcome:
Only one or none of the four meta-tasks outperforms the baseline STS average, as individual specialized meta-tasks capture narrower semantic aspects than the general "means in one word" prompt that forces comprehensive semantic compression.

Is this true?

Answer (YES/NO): NO